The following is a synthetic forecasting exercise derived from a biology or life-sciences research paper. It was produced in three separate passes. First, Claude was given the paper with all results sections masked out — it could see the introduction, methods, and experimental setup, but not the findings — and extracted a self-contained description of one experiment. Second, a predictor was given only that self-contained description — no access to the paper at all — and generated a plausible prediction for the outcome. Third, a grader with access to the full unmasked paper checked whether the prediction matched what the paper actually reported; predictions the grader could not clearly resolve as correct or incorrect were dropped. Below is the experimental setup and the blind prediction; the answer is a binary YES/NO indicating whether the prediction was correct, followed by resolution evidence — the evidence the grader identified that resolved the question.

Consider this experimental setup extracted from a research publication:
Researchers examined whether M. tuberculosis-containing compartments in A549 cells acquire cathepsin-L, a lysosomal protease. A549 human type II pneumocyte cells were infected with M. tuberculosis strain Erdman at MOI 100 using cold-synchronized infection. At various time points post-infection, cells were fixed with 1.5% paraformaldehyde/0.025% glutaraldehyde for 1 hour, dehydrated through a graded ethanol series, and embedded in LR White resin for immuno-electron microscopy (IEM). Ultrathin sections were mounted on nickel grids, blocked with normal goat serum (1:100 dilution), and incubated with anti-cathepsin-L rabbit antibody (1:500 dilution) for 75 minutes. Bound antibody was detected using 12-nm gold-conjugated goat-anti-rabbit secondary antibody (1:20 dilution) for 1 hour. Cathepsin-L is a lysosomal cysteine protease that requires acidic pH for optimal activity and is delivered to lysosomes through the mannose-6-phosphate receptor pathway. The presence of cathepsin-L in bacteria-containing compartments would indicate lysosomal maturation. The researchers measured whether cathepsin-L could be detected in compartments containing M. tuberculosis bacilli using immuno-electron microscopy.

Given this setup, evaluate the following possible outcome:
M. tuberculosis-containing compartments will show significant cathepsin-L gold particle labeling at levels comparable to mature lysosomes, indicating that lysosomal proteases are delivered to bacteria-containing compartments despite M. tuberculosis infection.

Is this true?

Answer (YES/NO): NO